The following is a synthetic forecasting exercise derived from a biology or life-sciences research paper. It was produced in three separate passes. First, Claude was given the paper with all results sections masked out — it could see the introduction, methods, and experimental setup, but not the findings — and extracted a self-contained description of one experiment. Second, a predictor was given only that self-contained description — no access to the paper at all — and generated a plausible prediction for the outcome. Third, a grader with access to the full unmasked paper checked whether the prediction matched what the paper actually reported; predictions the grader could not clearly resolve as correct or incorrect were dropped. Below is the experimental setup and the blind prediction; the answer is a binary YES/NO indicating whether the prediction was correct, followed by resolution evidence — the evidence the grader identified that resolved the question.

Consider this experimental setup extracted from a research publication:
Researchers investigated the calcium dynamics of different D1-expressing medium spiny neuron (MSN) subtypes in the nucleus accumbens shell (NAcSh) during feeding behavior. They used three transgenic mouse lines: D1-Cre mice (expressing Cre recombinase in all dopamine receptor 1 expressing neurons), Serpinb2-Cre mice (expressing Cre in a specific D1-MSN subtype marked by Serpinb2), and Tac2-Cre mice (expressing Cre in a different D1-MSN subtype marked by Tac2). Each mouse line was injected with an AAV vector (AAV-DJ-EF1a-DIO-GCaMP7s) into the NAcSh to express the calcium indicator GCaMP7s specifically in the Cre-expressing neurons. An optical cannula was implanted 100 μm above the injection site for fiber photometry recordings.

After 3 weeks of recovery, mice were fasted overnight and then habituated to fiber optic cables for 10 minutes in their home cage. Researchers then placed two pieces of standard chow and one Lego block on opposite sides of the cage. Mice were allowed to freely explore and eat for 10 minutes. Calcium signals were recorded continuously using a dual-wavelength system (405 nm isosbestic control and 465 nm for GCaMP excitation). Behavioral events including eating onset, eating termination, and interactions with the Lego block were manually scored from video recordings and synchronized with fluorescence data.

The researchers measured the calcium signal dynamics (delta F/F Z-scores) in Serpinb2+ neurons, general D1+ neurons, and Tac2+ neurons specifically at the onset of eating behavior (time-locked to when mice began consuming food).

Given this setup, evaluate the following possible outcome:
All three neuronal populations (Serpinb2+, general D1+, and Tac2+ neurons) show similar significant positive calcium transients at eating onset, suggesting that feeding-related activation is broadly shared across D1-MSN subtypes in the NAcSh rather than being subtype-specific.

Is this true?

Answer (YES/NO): NO